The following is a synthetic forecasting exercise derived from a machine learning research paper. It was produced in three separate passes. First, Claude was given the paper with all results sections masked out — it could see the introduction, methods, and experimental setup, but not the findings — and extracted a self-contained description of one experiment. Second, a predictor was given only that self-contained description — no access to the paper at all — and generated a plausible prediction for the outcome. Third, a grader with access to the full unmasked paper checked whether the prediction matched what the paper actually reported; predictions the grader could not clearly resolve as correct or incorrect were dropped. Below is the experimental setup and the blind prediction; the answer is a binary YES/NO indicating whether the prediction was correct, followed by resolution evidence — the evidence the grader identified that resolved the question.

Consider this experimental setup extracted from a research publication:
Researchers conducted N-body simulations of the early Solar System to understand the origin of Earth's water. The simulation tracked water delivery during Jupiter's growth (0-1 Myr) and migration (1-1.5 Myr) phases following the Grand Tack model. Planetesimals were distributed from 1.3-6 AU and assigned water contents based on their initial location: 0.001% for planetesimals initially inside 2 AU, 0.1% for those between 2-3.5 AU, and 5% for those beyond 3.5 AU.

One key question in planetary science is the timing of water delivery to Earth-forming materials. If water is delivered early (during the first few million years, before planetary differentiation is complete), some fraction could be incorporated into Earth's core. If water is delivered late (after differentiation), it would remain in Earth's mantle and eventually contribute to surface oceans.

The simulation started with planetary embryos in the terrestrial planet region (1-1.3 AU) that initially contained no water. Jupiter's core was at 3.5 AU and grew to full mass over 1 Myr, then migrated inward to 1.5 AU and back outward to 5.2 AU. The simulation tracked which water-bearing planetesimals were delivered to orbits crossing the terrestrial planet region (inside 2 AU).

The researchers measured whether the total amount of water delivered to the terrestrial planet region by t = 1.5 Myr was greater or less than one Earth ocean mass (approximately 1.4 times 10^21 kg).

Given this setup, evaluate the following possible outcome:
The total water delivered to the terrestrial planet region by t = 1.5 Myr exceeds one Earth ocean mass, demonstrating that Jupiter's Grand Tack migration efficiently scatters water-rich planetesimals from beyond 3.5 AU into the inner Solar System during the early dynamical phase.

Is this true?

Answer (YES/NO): YES